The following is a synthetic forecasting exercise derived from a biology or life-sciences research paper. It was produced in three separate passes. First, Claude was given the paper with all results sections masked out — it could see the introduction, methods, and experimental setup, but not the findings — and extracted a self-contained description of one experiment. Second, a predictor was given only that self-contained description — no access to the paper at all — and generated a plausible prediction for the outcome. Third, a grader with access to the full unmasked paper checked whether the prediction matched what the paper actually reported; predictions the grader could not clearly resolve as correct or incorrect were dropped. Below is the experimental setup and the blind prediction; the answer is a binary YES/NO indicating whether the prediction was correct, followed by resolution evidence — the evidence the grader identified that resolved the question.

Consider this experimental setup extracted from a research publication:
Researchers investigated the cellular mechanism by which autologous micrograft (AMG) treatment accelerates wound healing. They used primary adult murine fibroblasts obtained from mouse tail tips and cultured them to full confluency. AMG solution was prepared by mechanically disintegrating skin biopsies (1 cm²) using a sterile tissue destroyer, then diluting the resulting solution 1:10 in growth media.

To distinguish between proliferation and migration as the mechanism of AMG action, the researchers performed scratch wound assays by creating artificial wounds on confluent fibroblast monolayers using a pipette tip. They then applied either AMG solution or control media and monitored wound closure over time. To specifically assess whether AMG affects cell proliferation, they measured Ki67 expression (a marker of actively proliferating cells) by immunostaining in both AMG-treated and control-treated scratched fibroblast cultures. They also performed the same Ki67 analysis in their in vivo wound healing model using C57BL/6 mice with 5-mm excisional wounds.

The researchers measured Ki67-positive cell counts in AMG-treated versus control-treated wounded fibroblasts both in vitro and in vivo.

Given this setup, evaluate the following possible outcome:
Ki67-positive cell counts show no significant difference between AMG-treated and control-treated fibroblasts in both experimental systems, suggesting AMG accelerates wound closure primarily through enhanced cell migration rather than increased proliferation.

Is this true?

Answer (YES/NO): YES